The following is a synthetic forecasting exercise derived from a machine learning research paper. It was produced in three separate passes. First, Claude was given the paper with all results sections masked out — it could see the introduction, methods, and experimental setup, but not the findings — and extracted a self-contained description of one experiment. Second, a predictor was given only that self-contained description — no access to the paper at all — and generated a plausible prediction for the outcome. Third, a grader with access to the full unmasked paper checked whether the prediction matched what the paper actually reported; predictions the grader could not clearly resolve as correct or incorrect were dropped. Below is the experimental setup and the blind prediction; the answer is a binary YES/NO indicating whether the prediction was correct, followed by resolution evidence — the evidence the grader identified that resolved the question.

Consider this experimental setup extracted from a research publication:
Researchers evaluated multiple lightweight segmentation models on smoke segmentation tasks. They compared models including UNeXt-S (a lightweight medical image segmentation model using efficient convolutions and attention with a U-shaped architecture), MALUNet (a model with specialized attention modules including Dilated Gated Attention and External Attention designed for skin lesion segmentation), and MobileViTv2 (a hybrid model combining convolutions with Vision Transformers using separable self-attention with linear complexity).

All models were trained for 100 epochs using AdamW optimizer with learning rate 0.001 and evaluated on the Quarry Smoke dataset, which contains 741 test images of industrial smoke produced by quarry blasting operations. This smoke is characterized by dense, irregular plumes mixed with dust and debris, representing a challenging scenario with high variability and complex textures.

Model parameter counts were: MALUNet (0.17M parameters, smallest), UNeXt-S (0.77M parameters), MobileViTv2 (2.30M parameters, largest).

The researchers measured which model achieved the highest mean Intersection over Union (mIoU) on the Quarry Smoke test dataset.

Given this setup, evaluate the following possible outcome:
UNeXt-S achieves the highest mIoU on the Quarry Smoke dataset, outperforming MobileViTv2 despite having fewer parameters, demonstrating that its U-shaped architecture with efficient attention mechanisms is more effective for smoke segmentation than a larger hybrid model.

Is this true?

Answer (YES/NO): NO